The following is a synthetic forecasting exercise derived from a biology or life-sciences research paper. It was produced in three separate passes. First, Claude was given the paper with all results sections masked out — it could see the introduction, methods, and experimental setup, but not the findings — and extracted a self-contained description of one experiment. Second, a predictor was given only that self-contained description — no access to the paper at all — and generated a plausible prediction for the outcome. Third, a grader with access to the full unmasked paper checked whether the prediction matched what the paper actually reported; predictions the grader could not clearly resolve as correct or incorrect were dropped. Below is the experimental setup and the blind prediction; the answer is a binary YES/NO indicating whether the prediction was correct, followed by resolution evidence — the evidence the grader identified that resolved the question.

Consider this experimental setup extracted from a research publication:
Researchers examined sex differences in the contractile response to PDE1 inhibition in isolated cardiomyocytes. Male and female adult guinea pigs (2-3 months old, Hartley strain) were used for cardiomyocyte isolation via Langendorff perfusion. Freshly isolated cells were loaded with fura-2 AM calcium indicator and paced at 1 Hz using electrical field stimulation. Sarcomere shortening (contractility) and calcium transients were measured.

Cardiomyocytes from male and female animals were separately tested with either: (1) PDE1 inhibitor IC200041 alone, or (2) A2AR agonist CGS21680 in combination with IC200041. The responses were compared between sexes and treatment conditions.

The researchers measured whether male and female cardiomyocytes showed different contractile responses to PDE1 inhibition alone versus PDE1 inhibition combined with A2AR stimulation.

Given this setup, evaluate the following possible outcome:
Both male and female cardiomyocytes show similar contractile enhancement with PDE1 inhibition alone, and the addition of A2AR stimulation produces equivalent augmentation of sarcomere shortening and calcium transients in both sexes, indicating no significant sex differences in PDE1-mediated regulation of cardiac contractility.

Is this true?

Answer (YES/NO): NO